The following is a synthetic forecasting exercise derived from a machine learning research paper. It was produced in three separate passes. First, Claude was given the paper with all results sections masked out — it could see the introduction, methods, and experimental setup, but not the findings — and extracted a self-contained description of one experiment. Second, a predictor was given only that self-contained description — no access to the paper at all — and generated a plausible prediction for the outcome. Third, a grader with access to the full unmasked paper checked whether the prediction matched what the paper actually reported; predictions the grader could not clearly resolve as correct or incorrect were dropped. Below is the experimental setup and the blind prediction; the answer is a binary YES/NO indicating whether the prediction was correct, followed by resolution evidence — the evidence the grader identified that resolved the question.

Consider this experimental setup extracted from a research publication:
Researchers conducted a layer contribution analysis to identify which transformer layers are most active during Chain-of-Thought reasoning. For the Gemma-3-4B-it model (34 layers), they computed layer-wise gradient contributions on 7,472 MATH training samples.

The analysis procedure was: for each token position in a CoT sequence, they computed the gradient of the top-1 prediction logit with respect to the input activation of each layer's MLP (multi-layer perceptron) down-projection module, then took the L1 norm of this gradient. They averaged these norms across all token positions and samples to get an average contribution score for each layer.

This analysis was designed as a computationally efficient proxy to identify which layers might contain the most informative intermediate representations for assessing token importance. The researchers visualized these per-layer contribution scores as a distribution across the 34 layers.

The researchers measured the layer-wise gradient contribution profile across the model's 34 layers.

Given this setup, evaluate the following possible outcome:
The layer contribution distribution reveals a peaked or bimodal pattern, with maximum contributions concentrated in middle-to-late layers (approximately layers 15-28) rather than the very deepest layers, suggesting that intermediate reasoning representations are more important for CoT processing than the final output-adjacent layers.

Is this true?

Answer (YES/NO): YES